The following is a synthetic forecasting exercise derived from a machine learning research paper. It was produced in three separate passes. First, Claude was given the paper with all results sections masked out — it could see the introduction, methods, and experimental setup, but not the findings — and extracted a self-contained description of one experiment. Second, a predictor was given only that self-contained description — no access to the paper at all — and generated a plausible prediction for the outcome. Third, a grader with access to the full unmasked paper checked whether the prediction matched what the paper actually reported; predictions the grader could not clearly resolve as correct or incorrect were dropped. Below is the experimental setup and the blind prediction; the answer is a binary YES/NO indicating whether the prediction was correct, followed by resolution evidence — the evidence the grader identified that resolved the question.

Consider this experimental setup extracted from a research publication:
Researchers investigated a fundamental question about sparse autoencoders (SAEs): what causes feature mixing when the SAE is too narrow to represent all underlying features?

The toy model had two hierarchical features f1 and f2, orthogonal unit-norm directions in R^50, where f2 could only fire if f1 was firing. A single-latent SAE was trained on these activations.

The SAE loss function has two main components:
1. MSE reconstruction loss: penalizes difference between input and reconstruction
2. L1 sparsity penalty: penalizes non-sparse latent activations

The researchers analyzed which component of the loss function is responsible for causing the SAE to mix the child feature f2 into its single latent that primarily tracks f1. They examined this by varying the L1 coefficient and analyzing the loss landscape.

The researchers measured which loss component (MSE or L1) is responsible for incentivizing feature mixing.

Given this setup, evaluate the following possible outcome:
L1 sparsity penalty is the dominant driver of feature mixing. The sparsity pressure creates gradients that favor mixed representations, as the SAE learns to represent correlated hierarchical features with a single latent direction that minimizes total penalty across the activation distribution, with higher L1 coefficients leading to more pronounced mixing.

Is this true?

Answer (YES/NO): NO